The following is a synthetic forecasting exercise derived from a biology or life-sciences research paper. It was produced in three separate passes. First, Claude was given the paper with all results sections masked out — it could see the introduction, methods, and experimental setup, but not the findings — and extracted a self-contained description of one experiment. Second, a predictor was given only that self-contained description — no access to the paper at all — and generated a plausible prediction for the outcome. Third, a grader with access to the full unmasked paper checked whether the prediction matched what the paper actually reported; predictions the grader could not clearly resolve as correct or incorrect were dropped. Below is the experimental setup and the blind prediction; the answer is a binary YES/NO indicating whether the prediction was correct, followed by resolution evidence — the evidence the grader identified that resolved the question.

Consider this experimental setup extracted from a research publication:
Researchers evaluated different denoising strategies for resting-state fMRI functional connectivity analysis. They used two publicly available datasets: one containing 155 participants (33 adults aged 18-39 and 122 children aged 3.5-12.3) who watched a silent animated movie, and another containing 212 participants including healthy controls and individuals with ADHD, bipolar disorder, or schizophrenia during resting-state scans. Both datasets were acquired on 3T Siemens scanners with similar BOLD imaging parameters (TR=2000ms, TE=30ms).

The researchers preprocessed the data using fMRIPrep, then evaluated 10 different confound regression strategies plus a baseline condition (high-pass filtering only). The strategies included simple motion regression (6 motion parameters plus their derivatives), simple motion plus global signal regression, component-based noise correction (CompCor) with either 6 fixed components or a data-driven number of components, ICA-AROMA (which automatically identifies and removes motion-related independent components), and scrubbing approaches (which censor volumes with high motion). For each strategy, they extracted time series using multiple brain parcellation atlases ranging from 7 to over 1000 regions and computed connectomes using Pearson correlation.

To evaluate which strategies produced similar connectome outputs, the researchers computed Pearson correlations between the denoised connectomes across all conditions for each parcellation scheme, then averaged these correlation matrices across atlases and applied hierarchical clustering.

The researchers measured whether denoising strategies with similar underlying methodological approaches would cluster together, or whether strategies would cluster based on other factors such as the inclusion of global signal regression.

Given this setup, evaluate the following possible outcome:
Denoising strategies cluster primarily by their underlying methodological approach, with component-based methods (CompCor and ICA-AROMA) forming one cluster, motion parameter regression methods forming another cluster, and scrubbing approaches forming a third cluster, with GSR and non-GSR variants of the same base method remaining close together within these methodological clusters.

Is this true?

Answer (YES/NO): NO